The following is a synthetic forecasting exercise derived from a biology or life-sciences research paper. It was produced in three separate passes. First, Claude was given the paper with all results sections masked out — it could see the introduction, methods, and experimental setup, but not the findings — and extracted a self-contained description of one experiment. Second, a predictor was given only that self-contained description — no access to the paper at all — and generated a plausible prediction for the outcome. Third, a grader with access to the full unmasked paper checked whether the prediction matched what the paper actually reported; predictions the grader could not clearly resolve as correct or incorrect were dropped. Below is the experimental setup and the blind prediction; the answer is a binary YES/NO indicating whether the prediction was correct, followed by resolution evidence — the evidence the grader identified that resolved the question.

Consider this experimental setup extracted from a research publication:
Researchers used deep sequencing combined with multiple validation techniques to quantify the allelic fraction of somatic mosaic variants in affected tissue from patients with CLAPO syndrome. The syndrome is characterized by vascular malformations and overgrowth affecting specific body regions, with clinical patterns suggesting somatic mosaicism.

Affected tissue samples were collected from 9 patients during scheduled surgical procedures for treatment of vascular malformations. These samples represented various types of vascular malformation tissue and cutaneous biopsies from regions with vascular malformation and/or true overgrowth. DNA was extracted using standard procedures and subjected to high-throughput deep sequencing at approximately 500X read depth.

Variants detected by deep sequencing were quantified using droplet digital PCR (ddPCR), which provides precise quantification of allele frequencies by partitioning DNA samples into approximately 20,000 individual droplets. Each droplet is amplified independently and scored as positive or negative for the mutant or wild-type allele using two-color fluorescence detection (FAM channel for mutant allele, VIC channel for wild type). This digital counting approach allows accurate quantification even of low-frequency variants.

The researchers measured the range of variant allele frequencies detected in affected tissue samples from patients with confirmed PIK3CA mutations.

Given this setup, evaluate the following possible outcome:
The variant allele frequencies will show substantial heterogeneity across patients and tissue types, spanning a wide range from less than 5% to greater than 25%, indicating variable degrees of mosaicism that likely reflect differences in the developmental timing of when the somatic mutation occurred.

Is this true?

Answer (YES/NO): NO